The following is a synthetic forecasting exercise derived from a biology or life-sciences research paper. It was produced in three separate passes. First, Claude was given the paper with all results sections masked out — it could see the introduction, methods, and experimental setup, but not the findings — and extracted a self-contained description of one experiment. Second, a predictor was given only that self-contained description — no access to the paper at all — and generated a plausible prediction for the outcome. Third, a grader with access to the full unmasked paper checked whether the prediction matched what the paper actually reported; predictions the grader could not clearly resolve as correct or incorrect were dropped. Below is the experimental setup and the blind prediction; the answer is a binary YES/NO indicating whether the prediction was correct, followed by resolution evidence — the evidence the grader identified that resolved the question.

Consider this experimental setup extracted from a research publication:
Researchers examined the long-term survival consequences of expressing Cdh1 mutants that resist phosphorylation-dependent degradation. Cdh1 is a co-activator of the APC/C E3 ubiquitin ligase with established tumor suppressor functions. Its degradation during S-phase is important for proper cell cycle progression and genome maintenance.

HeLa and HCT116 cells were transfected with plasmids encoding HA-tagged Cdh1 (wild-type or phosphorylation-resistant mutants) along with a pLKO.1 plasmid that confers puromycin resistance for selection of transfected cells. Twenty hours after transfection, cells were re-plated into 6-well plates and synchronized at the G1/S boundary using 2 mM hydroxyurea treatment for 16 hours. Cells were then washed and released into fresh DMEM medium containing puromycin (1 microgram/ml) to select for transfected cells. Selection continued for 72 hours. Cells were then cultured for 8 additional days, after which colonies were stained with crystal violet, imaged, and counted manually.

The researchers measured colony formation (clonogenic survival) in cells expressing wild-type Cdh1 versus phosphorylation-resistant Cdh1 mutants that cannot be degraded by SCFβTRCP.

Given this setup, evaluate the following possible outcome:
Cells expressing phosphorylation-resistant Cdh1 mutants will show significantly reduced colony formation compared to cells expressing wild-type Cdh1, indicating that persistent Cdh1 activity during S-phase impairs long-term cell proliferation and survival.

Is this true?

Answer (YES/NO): YES